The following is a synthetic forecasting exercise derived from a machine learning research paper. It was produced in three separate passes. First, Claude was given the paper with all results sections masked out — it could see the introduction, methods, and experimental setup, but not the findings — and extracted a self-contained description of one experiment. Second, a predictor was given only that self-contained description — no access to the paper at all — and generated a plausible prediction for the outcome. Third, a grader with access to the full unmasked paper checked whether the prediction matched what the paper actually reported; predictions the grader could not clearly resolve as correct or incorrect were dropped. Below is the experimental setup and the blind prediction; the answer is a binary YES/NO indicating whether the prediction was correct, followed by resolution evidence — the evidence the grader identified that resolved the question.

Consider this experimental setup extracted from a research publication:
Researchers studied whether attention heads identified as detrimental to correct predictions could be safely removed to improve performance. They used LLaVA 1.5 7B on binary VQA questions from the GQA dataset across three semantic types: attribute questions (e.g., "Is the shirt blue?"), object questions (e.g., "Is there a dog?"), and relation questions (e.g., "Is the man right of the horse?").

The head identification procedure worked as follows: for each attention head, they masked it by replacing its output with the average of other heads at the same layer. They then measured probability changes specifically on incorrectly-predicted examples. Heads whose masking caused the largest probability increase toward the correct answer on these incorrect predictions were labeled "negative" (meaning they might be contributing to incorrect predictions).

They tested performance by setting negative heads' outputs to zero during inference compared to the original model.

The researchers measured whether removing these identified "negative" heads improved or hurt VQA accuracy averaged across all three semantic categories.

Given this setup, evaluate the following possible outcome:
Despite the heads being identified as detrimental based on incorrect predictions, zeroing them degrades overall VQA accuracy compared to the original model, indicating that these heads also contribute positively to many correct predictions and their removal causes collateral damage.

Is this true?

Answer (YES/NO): NO